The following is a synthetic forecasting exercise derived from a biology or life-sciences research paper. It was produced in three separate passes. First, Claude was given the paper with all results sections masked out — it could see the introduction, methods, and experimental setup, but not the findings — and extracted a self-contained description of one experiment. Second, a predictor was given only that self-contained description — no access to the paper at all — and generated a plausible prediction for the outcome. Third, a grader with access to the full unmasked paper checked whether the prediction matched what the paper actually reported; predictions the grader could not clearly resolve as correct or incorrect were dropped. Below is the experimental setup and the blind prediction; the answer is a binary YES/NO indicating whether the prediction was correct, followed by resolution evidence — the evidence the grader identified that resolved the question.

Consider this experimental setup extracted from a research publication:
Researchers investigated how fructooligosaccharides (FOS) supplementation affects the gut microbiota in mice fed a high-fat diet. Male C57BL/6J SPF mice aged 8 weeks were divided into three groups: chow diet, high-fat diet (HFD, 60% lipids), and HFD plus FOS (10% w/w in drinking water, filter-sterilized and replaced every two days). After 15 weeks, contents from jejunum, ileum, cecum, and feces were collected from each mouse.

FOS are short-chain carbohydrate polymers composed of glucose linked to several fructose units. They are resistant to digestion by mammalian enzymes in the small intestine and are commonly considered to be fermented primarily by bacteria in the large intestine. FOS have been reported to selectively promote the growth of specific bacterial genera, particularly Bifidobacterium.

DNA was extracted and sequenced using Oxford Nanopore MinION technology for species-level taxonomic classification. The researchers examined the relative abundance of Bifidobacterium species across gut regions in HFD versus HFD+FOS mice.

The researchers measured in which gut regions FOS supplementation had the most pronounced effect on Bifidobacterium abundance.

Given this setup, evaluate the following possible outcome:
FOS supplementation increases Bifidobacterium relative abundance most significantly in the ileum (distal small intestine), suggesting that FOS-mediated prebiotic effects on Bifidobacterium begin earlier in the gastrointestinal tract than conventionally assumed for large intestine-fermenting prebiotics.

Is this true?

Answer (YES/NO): YES